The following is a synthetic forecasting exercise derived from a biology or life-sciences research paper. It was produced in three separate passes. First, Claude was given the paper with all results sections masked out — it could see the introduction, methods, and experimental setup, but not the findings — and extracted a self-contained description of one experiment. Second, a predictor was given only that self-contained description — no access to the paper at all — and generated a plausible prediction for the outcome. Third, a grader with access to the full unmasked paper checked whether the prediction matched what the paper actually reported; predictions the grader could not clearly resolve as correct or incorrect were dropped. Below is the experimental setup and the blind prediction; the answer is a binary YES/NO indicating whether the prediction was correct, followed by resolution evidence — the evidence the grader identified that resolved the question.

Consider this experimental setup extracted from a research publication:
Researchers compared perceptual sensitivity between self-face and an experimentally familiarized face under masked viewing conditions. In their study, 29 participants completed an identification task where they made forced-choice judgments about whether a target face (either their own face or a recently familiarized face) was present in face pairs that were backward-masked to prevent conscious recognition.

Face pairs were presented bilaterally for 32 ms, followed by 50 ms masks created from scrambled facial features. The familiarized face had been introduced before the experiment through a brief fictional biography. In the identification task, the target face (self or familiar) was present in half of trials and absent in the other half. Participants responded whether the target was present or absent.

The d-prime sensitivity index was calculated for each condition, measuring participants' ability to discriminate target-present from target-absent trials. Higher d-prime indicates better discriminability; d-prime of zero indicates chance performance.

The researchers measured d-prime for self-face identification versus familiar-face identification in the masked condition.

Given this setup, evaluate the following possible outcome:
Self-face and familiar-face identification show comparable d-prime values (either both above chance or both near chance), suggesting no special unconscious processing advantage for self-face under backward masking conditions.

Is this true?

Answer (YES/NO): NO